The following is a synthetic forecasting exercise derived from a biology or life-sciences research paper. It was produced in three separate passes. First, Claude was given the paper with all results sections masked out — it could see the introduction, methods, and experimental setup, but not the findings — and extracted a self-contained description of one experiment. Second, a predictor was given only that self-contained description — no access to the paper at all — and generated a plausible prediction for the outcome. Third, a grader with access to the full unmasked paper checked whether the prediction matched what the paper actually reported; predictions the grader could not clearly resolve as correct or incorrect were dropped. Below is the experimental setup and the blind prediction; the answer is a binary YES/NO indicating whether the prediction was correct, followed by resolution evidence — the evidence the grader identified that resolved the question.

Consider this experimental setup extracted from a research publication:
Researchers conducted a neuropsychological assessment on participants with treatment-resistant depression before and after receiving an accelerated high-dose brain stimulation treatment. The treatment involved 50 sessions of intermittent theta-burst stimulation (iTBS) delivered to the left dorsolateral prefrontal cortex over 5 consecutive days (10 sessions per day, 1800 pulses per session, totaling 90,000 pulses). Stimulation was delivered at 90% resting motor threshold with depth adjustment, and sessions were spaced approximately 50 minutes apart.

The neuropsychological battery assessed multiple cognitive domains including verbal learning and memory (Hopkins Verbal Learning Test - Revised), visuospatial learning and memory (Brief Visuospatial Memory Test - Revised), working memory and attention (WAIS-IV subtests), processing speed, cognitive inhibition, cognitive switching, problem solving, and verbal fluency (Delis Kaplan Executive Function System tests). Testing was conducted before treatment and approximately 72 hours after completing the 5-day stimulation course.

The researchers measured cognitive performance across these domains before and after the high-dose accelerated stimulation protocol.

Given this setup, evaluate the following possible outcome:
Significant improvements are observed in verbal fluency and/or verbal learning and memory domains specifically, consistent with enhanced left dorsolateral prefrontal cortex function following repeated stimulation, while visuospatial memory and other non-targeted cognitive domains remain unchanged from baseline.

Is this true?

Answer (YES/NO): NO